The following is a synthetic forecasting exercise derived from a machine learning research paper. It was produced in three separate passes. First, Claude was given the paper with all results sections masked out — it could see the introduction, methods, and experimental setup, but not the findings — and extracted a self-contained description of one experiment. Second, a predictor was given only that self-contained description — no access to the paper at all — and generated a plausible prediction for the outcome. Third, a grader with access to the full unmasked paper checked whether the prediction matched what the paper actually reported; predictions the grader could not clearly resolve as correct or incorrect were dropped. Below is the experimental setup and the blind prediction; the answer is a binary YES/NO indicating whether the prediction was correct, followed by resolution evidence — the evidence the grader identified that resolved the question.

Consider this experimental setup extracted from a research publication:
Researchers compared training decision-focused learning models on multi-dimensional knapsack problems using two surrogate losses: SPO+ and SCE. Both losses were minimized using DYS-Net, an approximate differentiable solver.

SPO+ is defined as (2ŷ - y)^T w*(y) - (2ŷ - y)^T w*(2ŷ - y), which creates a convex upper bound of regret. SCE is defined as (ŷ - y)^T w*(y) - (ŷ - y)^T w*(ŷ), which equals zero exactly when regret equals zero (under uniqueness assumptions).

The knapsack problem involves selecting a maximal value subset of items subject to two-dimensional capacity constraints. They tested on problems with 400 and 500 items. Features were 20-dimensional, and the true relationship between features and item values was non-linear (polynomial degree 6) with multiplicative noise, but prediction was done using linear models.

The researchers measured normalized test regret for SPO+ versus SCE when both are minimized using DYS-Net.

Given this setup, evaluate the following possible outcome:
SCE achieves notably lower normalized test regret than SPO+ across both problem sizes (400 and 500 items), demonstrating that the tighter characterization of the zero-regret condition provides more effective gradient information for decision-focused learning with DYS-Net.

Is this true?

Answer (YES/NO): NO